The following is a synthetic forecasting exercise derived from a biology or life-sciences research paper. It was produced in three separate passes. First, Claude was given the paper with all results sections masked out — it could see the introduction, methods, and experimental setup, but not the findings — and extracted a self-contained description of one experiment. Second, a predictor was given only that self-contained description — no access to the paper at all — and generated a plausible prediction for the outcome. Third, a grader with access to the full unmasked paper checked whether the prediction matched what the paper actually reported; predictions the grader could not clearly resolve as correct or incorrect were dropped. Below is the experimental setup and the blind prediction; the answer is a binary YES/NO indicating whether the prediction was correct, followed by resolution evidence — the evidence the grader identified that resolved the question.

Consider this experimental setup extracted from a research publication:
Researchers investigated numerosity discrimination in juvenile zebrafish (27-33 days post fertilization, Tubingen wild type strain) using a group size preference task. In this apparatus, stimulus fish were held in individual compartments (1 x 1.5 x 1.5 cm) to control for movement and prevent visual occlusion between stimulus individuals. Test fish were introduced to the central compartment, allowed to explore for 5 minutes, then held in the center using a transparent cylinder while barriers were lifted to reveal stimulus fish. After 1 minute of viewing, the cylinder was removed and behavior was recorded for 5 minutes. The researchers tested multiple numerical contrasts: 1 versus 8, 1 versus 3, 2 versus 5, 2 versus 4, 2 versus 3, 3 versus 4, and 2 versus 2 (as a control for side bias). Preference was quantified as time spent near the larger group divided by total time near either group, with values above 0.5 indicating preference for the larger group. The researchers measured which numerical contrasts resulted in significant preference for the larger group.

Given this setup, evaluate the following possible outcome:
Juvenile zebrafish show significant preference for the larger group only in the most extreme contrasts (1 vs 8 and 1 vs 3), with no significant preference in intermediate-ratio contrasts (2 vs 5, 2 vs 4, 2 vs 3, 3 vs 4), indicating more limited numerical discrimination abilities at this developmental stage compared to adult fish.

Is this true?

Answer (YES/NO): YES